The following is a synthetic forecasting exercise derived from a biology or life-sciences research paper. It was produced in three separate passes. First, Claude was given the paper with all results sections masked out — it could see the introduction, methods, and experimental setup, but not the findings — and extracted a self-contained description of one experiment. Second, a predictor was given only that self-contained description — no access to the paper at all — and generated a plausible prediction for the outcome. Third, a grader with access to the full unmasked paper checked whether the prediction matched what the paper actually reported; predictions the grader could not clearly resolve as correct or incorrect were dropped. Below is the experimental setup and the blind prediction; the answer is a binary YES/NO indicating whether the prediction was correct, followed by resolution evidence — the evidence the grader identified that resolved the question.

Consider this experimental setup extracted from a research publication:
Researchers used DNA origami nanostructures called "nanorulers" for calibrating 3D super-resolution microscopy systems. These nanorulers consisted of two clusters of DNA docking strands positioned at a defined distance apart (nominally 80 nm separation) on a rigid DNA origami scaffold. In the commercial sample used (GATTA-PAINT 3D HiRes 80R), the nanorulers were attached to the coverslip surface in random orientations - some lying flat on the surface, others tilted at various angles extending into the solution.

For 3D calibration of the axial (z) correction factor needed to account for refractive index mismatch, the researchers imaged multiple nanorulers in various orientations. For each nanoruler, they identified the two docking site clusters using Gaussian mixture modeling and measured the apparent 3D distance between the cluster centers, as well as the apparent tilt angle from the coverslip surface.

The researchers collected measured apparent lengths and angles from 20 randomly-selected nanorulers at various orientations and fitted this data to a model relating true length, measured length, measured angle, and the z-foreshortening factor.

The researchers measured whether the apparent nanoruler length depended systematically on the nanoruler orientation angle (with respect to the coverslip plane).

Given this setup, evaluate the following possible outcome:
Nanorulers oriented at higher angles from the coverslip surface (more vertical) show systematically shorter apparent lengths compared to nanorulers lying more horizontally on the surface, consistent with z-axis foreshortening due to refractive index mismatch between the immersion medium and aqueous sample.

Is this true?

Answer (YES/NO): NO